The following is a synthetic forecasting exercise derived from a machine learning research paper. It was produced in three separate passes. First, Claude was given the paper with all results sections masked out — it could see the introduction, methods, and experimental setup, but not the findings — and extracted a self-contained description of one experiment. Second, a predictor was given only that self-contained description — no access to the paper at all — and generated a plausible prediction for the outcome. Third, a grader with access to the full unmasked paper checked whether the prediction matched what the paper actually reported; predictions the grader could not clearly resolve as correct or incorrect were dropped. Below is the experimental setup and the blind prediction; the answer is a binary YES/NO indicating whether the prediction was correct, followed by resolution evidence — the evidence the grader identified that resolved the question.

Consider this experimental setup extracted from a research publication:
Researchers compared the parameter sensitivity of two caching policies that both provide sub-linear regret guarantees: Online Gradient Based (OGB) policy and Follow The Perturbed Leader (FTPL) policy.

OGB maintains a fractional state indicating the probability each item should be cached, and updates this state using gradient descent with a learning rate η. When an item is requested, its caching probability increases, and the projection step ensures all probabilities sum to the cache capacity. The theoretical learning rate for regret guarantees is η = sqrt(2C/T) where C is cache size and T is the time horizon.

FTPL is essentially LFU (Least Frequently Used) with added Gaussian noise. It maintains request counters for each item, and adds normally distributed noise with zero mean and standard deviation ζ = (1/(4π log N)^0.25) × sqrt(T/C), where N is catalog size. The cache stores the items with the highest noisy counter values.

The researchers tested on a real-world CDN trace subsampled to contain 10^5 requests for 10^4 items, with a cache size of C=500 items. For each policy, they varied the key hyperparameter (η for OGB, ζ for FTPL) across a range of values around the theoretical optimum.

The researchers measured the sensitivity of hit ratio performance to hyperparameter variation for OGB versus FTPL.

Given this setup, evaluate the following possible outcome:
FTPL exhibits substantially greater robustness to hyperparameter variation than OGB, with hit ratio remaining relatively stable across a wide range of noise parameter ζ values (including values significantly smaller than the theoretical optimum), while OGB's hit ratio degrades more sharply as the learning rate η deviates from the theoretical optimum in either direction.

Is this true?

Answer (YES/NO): NO